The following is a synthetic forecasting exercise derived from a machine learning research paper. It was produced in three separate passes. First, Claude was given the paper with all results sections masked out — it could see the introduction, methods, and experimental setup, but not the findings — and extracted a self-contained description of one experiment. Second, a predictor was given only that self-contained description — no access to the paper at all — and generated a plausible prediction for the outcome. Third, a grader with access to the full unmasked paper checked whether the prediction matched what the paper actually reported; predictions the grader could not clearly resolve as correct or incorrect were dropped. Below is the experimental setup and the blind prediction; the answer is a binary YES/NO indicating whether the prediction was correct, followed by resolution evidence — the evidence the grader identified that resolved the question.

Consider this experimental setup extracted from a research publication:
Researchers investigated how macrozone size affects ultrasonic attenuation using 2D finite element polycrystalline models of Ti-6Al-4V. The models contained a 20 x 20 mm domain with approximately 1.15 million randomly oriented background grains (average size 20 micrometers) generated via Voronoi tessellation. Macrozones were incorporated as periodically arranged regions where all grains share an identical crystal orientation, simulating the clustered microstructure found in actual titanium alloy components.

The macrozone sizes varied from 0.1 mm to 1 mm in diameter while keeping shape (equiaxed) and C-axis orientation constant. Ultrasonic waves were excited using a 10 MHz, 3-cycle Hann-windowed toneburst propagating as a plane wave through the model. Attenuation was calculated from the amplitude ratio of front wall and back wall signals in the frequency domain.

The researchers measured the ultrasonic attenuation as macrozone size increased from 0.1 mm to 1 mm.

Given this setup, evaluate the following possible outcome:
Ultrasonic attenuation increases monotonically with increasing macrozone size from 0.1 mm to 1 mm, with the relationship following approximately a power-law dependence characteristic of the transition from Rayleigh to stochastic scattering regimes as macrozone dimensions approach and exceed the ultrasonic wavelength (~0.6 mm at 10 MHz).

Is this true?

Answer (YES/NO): NO